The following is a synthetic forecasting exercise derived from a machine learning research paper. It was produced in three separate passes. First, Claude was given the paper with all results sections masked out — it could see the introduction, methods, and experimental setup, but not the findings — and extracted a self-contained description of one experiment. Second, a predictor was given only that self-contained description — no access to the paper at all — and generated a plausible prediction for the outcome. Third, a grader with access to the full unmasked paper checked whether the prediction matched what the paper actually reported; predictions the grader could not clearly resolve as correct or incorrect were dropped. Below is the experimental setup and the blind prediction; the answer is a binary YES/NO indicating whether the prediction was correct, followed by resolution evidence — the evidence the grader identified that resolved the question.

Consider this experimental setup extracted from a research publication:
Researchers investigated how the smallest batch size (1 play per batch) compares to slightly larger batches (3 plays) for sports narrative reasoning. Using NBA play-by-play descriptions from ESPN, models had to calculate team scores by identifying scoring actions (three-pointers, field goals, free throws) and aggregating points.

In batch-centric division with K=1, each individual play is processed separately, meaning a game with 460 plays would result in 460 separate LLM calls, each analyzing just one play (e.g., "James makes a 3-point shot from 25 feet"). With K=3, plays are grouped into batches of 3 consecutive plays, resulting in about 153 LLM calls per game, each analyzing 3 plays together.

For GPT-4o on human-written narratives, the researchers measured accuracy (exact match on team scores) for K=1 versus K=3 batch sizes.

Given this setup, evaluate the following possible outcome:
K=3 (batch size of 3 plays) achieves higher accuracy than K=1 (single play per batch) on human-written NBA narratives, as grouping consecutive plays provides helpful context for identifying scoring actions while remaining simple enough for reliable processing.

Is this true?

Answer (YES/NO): YES